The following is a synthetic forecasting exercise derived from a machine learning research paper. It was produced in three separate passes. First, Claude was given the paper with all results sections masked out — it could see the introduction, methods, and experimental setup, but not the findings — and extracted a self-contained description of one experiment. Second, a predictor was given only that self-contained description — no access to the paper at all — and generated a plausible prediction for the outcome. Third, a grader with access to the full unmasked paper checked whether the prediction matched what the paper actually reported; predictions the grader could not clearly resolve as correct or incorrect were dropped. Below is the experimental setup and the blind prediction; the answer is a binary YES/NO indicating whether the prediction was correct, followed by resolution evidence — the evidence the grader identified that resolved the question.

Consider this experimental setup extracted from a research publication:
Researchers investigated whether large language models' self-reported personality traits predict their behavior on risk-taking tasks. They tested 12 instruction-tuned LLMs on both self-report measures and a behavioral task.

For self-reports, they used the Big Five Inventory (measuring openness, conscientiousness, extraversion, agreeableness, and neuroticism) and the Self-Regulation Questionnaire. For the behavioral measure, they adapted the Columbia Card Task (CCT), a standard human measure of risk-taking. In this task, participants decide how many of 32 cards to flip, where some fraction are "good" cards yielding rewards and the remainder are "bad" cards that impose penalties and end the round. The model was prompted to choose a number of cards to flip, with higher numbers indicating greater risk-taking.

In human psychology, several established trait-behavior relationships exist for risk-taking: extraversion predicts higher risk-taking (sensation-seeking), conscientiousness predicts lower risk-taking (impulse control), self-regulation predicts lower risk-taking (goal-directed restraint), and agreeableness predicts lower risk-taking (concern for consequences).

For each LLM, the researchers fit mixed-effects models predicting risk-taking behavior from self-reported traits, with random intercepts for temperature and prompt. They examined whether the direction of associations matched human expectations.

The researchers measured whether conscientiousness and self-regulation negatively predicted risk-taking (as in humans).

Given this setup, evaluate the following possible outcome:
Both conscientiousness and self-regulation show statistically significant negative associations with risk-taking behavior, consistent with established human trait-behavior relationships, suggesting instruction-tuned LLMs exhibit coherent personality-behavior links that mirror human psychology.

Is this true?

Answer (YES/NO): NO